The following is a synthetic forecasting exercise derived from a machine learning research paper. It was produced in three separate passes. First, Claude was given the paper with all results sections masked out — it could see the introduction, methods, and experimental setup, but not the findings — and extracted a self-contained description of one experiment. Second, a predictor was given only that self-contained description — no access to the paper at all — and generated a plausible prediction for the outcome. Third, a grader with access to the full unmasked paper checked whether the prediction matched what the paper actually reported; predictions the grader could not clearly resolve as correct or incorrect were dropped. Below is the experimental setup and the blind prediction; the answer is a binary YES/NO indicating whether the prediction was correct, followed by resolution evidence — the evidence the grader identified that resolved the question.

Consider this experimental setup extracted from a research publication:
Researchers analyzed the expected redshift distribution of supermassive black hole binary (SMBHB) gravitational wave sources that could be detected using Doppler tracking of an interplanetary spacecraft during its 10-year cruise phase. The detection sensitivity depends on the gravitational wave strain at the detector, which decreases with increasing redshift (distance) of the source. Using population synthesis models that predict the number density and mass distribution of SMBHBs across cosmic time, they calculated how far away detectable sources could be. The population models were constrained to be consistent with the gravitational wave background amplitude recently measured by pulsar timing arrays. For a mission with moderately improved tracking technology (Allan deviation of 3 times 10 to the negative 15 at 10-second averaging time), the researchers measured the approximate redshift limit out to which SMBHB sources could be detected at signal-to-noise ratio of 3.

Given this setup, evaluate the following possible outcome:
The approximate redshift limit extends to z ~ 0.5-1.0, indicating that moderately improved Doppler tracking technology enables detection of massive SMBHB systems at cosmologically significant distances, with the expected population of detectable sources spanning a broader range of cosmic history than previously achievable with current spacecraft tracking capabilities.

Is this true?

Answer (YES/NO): YES